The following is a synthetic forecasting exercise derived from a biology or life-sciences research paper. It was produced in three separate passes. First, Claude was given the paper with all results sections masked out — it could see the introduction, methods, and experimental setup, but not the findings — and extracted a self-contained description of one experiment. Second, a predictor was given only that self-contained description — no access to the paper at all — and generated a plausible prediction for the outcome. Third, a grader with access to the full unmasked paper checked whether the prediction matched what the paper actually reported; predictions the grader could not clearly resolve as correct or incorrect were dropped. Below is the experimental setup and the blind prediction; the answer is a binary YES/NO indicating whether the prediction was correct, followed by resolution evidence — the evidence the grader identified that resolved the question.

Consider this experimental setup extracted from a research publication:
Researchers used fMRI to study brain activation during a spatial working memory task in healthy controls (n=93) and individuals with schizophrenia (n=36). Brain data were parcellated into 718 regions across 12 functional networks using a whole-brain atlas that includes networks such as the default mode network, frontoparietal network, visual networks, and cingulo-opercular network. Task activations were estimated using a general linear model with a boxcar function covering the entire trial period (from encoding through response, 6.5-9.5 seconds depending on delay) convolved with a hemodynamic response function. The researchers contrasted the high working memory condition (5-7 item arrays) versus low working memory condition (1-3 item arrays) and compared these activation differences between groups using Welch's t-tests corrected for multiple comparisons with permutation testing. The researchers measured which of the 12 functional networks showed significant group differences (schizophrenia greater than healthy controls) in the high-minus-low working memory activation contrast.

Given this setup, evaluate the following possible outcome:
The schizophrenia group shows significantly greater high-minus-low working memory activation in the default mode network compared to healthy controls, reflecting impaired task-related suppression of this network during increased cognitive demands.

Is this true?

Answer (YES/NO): YES